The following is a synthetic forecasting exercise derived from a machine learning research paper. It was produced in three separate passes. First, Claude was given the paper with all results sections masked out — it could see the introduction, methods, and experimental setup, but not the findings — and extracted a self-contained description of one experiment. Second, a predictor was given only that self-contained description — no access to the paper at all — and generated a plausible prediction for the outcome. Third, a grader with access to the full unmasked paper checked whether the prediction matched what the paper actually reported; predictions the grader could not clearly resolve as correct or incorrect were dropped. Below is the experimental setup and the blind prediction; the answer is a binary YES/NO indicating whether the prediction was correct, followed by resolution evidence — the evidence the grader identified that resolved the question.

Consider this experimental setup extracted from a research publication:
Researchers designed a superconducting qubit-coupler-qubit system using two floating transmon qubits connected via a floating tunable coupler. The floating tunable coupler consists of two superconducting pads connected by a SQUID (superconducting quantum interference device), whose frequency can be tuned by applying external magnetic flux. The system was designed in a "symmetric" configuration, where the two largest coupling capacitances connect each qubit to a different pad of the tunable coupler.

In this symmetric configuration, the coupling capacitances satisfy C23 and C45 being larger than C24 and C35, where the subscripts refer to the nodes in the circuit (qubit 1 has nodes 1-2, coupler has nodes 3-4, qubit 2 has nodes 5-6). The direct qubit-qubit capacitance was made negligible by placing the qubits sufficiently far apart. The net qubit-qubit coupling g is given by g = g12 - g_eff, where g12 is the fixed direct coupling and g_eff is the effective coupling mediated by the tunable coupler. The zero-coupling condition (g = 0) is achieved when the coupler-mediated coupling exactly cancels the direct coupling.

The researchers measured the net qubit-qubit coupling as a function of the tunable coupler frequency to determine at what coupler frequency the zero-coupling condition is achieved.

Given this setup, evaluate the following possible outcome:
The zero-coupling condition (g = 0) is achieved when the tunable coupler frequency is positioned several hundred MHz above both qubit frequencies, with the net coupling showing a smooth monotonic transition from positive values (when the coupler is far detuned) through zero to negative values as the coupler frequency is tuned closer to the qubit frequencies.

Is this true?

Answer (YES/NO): NO